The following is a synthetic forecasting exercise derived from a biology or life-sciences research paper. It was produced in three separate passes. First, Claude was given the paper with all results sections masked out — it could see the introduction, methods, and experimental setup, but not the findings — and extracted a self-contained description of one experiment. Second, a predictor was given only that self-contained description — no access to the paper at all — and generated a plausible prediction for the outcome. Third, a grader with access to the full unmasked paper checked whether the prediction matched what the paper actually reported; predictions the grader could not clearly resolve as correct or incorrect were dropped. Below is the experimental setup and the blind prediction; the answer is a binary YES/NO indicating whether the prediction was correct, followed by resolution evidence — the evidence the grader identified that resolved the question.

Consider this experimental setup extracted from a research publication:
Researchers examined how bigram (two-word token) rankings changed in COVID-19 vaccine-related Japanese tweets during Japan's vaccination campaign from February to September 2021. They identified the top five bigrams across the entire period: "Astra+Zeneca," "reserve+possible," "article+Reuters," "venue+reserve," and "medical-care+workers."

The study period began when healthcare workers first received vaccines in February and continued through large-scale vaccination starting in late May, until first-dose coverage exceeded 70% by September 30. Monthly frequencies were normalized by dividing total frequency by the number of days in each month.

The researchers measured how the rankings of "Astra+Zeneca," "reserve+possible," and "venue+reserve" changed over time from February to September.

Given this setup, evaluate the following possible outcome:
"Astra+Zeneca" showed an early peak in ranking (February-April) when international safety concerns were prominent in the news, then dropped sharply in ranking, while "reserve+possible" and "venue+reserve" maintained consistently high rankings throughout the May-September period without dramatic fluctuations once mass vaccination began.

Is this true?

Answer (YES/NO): NO